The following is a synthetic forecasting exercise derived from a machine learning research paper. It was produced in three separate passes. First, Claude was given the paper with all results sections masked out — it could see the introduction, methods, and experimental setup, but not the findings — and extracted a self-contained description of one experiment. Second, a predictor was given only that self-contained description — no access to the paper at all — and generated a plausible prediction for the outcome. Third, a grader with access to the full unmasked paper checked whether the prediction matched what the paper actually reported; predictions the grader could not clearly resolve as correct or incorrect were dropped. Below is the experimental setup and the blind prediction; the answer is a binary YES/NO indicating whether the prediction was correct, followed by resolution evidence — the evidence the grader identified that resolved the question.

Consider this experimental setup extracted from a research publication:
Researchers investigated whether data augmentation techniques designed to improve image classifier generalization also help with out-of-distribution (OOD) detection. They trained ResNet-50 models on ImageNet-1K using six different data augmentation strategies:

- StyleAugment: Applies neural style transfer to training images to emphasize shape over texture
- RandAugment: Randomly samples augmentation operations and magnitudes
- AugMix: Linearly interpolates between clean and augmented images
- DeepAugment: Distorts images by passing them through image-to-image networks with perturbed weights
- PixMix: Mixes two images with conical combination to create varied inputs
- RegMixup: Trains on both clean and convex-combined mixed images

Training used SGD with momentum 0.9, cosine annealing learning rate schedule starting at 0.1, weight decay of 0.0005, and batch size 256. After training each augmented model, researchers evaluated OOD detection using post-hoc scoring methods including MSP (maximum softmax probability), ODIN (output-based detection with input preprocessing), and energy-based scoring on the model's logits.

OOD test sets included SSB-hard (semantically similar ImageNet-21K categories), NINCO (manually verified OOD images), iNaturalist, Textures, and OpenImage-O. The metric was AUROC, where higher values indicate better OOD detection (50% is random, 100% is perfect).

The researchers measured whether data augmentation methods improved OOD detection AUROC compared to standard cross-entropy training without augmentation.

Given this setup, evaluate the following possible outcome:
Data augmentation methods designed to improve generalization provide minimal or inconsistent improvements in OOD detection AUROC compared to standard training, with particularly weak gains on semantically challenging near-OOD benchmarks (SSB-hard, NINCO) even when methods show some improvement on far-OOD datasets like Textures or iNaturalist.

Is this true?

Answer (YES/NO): NO